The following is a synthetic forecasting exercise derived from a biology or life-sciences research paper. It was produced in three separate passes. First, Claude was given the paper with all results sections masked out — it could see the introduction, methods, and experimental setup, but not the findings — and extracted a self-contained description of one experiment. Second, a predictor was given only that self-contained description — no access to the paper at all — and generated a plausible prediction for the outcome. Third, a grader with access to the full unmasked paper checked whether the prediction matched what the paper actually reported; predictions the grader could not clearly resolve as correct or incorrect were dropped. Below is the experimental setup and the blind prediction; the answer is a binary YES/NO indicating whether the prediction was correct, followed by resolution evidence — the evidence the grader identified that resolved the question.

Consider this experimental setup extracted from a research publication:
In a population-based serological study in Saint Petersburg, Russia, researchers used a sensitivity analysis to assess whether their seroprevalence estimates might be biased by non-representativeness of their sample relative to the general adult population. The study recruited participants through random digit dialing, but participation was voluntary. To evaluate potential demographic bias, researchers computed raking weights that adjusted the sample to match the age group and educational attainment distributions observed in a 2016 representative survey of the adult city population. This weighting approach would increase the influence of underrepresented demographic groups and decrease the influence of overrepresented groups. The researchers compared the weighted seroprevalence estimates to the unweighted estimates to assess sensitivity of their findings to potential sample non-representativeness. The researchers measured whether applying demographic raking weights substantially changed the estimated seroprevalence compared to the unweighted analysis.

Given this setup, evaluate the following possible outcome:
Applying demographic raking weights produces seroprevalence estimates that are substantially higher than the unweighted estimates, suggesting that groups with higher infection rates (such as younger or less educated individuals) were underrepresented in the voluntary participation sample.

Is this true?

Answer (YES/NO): NO